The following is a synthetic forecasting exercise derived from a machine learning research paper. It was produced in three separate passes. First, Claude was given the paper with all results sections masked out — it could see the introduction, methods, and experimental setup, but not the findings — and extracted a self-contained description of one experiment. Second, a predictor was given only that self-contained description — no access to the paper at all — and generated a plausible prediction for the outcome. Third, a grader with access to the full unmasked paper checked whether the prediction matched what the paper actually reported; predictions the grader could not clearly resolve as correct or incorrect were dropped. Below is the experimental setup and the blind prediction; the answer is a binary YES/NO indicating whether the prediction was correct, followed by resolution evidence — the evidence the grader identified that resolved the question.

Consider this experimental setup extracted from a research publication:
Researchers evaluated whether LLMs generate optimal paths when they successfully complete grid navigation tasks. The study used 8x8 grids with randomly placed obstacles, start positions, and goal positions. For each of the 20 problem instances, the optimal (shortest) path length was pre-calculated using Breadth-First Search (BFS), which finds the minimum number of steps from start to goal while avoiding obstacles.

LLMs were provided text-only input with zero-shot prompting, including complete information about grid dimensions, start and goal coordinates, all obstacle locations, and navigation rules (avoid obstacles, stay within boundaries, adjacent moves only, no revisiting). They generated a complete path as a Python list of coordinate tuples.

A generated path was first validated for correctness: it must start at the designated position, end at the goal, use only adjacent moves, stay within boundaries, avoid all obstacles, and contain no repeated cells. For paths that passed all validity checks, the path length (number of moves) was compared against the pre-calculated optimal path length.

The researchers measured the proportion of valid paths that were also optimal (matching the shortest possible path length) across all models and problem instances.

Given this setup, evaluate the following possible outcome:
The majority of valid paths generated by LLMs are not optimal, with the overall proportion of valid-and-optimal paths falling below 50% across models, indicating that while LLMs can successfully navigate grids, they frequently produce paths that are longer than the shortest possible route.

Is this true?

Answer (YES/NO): NO